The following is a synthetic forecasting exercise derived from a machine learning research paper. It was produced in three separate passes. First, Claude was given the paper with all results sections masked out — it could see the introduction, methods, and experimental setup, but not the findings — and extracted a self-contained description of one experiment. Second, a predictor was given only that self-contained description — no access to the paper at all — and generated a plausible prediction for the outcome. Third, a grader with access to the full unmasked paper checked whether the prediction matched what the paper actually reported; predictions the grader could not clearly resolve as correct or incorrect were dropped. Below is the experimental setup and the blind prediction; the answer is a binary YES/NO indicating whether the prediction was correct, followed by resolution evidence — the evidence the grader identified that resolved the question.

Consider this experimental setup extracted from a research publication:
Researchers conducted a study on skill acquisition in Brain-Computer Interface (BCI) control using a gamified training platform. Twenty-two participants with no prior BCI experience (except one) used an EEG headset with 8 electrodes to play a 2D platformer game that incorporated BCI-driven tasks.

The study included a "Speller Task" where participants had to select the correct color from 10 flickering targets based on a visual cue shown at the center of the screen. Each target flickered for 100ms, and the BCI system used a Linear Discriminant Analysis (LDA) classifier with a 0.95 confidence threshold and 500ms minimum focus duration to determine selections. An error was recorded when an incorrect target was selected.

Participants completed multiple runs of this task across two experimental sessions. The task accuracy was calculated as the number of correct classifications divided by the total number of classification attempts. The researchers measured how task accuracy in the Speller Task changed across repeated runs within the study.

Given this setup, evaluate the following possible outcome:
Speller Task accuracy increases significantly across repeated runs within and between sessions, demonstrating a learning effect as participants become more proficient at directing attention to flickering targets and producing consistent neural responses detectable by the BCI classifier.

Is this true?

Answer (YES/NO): NO